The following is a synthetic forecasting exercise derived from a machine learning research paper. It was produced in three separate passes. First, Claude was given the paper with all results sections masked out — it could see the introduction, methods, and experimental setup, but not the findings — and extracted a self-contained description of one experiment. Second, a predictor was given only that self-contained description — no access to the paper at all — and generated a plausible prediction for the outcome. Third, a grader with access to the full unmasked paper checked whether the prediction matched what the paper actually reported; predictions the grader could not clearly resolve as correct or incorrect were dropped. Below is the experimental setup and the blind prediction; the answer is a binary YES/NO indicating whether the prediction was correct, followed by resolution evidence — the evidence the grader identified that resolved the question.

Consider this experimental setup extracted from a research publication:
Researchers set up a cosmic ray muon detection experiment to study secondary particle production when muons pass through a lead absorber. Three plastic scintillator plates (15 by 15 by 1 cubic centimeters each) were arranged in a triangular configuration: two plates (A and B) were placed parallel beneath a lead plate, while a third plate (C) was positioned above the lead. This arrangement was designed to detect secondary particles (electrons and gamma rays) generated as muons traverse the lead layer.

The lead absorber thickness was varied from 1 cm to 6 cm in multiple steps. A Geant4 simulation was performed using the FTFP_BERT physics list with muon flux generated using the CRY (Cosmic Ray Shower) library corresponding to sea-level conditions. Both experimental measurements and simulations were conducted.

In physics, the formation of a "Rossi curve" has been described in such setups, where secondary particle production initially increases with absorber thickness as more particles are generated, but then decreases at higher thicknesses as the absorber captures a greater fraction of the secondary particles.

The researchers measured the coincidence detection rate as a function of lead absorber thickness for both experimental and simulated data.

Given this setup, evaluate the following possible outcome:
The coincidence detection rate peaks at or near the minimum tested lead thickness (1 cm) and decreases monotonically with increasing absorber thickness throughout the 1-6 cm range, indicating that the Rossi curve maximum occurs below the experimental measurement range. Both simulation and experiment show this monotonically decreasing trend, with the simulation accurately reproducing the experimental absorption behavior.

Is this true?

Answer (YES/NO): NO